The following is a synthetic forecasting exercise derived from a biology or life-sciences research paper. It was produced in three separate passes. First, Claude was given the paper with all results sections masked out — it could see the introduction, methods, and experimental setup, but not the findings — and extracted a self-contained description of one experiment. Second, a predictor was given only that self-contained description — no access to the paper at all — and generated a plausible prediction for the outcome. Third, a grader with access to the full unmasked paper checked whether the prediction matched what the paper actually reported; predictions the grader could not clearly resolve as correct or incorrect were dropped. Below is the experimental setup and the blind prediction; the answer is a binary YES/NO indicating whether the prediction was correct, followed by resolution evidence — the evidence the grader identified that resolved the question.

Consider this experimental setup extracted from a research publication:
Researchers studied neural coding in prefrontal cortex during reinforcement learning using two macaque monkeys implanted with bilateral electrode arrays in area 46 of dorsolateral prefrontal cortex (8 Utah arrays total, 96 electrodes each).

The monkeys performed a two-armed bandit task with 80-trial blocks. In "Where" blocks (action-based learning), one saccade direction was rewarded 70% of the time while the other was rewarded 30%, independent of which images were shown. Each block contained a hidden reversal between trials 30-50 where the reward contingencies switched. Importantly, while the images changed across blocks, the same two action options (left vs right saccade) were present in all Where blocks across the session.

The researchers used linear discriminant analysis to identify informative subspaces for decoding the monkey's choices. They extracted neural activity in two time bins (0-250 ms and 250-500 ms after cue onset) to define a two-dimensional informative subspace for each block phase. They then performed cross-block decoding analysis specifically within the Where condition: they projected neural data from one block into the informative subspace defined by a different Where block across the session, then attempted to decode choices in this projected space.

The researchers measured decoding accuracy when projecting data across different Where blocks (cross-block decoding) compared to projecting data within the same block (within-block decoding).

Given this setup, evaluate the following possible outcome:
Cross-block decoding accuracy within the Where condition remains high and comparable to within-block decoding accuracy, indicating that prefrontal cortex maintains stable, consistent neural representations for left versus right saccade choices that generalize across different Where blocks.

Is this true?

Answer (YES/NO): YES